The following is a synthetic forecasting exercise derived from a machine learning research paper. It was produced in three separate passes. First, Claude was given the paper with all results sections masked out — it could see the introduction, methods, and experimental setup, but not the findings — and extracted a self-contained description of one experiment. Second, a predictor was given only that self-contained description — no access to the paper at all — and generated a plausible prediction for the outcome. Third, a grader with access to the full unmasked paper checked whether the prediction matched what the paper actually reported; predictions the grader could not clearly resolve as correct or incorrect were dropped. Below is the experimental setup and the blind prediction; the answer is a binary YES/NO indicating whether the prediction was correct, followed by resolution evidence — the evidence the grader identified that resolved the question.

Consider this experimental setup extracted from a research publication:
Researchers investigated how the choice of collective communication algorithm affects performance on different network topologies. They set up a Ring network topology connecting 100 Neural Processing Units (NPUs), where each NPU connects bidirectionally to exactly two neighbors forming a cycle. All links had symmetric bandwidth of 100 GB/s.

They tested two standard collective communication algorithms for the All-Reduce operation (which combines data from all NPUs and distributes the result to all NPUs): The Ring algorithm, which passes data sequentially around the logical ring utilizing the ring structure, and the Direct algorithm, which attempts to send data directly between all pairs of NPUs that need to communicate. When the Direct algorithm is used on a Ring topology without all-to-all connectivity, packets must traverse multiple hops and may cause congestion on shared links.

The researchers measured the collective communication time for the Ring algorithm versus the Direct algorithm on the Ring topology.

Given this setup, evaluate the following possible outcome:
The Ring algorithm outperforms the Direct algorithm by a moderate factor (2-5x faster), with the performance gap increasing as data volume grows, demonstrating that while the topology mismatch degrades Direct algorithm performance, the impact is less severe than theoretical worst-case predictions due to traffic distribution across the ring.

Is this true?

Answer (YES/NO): NO